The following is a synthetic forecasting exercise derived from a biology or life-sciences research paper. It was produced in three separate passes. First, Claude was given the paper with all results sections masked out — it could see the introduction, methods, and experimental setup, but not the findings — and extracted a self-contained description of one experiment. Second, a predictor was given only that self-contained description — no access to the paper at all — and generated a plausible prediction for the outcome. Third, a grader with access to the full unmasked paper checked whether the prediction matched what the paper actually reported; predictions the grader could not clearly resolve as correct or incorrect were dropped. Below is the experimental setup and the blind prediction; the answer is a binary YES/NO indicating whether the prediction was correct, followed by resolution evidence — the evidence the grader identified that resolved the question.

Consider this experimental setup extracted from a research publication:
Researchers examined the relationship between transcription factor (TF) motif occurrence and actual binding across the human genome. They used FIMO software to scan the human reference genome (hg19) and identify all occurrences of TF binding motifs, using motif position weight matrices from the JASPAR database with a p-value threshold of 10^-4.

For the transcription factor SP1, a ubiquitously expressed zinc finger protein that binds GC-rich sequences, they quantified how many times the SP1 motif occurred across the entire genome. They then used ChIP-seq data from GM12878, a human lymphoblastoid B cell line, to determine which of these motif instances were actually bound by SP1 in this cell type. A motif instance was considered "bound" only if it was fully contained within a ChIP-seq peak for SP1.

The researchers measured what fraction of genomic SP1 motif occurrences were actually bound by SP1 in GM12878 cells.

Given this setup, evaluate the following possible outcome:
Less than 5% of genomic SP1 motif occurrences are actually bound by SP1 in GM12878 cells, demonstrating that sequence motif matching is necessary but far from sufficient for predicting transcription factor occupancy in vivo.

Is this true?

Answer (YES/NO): YES